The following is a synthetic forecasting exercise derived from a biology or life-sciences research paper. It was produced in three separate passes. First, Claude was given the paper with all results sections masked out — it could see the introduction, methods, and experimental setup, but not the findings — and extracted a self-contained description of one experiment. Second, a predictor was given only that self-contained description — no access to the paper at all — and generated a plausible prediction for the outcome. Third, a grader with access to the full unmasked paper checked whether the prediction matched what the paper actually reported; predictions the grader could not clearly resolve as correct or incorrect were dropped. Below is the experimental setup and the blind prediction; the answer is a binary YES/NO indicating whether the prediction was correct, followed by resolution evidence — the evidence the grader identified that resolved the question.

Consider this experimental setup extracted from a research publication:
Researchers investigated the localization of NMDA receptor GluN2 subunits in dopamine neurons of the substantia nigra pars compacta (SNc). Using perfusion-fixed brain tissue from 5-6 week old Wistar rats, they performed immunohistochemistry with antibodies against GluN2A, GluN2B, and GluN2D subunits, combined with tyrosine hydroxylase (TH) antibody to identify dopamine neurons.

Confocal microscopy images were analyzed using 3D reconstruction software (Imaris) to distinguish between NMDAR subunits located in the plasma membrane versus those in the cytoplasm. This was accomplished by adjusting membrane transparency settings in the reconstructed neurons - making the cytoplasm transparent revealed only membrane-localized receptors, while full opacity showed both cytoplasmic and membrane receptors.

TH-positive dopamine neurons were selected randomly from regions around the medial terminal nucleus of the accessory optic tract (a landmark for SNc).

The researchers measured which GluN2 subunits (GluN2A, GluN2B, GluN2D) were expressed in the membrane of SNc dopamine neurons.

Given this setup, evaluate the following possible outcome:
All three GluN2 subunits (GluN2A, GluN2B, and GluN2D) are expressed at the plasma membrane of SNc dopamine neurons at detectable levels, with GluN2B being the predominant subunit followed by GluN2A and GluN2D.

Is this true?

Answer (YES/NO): NO